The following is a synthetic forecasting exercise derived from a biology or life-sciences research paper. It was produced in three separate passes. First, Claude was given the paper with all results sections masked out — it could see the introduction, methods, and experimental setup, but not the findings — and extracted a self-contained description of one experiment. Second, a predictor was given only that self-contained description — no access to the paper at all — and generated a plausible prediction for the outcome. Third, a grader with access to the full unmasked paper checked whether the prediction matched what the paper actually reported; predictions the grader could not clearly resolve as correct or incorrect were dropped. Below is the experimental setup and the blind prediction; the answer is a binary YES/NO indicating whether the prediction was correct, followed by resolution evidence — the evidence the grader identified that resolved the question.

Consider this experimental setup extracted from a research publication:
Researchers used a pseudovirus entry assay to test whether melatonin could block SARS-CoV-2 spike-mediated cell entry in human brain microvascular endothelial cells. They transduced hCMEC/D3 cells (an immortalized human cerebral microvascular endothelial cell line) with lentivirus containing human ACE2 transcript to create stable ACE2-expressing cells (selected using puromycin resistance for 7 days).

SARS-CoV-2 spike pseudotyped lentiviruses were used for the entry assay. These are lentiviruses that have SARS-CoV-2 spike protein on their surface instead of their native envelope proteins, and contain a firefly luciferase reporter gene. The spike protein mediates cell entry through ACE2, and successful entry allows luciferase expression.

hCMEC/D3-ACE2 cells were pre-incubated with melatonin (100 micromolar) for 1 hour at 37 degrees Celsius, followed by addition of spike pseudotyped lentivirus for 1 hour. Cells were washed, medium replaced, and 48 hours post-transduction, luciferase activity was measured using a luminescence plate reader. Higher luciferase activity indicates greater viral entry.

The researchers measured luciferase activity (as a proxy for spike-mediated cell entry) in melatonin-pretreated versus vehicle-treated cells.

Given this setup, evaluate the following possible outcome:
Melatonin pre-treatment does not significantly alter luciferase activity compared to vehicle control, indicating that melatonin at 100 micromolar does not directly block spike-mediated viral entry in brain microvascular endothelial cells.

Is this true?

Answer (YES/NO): NO